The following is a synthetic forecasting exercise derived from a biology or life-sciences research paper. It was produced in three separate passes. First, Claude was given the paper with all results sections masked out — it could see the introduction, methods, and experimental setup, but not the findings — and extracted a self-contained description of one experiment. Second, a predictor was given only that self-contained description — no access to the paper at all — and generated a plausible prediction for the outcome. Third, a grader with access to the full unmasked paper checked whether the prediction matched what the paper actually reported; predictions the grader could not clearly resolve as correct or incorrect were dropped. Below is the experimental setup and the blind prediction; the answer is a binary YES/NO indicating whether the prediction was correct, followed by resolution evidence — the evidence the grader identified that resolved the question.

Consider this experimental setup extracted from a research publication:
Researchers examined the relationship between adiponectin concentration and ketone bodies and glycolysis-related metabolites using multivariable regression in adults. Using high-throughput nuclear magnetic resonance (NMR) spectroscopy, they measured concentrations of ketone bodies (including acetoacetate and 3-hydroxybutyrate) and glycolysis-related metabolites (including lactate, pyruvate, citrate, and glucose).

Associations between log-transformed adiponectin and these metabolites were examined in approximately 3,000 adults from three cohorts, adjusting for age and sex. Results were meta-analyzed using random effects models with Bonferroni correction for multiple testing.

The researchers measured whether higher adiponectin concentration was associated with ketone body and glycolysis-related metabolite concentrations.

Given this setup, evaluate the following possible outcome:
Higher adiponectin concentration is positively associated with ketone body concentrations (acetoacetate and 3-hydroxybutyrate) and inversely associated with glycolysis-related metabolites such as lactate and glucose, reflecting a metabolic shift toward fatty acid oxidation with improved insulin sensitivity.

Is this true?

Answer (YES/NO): NO